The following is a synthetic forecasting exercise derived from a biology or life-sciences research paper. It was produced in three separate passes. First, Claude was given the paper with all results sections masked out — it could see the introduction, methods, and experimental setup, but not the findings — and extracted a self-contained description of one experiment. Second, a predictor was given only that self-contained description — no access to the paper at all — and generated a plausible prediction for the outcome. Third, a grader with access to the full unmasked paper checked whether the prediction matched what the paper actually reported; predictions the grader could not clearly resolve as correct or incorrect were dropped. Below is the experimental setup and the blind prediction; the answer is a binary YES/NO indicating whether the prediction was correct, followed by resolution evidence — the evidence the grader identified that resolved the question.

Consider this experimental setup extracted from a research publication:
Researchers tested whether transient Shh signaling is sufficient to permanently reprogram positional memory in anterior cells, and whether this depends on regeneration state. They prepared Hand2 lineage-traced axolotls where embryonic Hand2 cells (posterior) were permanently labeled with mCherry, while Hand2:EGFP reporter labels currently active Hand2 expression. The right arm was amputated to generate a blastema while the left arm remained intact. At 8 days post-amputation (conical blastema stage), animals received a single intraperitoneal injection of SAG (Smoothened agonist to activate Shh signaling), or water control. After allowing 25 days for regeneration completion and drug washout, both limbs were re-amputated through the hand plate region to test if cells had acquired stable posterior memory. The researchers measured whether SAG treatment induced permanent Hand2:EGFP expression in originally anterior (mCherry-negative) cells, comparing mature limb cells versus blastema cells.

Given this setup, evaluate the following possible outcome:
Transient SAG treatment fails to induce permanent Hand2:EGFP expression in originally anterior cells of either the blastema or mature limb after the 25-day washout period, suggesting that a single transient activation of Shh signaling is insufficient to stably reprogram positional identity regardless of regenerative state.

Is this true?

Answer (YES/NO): NO